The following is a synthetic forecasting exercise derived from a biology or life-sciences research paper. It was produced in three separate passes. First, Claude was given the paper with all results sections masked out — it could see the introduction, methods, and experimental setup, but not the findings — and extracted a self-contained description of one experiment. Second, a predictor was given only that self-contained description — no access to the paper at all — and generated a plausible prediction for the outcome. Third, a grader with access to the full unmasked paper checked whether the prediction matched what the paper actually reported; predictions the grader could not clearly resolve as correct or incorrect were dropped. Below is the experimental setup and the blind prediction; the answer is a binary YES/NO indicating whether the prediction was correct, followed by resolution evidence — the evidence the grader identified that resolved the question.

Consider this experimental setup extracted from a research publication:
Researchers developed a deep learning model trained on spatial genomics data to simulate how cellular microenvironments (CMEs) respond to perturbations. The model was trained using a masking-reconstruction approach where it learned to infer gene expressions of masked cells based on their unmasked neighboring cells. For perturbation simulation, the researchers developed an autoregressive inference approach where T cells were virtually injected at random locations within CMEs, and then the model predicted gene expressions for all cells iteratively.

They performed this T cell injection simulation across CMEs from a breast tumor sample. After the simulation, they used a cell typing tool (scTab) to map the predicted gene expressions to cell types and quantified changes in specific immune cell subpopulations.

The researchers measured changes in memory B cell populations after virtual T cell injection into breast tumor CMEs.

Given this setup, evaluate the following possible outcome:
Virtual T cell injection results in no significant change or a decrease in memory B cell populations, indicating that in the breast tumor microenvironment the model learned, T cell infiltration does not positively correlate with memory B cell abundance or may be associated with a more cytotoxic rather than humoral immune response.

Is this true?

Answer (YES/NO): NO